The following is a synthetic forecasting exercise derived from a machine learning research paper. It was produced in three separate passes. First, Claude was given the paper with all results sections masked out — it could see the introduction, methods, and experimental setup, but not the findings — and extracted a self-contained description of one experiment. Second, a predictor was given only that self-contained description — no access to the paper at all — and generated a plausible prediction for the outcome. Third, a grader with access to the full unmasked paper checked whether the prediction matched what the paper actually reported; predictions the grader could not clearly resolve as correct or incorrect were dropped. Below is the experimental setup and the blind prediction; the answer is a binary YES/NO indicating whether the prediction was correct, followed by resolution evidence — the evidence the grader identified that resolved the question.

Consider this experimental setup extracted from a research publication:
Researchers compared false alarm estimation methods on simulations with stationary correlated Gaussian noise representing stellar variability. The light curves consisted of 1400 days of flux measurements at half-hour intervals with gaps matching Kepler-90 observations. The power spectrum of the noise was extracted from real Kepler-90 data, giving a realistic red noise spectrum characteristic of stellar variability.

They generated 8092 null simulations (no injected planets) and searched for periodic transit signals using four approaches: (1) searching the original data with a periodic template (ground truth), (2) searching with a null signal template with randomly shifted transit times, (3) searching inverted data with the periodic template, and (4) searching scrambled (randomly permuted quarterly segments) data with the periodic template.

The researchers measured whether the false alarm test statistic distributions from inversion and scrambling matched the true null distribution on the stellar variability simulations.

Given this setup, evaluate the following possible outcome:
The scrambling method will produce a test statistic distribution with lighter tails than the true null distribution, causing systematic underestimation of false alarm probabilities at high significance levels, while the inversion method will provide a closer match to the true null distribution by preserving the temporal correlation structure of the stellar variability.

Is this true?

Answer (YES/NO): NO